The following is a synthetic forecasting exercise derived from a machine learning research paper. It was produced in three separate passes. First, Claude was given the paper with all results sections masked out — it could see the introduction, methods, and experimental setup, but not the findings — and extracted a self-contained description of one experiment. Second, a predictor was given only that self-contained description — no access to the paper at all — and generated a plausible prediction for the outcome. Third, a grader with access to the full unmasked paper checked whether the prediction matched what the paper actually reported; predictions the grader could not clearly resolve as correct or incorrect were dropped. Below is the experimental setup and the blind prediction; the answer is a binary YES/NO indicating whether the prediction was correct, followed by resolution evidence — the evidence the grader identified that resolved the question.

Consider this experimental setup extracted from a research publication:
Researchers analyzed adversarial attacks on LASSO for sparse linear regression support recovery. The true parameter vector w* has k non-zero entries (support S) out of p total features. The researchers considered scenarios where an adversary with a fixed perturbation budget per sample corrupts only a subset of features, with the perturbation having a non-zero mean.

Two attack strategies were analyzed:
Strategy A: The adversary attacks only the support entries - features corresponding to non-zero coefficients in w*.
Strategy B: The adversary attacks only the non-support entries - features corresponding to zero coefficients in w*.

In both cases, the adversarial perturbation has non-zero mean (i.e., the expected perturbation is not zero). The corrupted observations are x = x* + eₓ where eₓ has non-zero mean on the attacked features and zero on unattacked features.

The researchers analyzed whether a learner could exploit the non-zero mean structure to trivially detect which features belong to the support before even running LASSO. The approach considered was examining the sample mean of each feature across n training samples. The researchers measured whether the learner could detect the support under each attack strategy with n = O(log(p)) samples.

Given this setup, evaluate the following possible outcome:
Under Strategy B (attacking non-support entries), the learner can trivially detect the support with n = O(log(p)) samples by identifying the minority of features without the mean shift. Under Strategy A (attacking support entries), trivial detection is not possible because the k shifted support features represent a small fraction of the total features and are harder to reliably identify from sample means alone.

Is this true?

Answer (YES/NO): NO